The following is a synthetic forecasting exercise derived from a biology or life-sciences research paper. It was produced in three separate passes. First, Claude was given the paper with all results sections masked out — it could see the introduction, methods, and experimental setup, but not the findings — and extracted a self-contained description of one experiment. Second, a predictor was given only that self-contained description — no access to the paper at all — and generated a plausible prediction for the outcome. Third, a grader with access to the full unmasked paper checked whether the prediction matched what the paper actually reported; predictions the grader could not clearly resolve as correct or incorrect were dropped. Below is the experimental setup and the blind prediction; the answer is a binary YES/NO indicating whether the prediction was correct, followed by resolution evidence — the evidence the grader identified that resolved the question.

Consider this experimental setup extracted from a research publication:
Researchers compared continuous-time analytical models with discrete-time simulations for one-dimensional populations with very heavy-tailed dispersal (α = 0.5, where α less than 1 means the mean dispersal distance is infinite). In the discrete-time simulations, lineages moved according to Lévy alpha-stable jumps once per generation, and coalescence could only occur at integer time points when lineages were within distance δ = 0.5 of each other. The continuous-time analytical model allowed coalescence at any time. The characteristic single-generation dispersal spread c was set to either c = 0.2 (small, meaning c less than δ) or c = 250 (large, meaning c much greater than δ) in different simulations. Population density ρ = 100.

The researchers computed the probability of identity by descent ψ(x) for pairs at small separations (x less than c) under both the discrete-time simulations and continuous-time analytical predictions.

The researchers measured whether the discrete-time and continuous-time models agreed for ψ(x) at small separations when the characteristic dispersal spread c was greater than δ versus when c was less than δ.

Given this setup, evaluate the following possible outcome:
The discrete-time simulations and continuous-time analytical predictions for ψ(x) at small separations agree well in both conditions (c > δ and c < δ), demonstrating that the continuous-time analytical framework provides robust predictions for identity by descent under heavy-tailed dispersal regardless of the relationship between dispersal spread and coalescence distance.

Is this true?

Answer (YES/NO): NO